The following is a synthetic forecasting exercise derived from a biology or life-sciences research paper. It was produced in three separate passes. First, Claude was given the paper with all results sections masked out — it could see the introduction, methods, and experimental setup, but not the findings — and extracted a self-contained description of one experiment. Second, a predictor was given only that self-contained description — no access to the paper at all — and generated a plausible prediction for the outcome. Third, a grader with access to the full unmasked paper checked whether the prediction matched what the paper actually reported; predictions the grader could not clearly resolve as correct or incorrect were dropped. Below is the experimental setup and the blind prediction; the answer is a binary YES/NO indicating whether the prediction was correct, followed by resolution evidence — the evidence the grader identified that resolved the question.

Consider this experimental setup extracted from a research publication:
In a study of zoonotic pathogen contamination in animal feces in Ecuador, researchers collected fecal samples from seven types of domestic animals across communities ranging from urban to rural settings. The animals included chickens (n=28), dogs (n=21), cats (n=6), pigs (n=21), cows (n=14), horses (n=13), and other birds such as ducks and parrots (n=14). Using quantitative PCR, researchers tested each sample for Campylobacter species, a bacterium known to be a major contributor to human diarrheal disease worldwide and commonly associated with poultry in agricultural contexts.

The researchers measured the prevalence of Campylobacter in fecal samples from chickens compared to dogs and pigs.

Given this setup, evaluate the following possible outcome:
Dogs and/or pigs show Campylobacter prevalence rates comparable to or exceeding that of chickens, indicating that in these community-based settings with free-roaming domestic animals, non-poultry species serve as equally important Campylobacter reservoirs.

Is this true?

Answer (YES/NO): NO